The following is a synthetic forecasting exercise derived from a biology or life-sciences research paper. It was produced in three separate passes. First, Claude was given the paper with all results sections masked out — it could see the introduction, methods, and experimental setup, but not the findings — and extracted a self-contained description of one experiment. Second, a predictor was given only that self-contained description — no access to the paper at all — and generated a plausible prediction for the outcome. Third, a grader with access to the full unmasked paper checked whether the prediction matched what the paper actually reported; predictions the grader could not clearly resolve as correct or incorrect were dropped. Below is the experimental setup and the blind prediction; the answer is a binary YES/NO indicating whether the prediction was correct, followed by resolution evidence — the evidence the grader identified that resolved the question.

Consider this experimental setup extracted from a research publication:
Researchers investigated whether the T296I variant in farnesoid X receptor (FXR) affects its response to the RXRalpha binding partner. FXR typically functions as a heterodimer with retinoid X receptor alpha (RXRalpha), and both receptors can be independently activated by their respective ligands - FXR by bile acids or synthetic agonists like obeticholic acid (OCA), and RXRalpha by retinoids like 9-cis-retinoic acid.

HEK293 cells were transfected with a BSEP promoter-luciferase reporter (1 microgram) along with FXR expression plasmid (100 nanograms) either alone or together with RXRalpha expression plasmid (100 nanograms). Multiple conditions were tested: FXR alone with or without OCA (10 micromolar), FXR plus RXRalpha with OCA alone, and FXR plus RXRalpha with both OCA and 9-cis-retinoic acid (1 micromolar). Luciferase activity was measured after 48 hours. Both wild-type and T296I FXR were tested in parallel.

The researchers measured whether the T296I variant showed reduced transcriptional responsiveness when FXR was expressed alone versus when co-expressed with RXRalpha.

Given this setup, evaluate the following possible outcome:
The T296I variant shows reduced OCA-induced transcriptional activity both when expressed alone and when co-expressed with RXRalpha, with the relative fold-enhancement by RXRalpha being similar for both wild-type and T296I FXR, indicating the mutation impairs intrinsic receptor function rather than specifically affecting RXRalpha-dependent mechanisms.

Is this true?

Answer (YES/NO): NO